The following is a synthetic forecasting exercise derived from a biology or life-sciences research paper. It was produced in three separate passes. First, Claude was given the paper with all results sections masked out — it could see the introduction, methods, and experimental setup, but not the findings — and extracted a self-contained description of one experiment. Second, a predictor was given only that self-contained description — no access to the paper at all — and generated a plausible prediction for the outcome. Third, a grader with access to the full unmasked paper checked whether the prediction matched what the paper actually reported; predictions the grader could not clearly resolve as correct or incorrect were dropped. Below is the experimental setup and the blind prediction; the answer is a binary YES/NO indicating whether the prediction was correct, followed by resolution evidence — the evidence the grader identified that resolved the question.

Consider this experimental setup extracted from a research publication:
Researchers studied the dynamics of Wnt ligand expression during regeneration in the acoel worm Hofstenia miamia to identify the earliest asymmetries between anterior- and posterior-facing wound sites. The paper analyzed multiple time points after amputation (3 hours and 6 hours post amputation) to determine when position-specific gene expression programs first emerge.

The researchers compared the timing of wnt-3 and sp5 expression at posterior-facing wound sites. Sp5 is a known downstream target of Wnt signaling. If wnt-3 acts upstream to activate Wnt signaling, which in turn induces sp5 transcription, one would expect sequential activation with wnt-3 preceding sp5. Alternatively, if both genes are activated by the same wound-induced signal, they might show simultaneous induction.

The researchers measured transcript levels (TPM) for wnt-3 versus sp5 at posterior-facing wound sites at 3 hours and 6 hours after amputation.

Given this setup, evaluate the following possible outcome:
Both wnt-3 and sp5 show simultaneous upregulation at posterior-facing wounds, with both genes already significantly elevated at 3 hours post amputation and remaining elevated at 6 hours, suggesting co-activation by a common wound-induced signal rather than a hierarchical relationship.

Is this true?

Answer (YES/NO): YES